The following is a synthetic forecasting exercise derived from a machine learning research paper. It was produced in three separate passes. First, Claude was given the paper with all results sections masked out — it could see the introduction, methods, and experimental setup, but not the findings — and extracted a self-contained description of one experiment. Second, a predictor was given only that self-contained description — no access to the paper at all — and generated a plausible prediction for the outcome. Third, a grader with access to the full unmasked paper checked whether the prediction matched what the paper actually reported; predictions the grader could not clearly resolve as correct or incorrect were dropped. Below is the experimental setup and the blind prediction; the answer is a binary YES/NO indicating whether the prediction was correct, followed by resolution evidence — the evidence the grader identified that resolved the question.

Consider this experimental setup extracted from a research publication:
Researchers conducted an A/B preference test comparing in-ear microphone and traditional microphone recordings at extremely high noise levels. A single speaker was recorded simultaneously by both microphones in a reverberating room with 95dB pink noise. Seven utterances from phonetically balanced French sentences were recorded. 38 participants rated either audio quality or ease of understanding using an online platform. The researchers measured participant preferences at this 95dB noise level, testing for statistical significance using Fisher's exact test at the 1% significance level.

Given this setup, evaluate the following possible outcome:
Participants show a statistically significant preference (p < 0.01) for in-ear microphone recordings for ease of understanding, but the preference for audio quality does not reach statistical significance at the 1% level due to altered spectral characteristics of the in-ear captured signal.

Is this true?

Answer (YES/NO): NO